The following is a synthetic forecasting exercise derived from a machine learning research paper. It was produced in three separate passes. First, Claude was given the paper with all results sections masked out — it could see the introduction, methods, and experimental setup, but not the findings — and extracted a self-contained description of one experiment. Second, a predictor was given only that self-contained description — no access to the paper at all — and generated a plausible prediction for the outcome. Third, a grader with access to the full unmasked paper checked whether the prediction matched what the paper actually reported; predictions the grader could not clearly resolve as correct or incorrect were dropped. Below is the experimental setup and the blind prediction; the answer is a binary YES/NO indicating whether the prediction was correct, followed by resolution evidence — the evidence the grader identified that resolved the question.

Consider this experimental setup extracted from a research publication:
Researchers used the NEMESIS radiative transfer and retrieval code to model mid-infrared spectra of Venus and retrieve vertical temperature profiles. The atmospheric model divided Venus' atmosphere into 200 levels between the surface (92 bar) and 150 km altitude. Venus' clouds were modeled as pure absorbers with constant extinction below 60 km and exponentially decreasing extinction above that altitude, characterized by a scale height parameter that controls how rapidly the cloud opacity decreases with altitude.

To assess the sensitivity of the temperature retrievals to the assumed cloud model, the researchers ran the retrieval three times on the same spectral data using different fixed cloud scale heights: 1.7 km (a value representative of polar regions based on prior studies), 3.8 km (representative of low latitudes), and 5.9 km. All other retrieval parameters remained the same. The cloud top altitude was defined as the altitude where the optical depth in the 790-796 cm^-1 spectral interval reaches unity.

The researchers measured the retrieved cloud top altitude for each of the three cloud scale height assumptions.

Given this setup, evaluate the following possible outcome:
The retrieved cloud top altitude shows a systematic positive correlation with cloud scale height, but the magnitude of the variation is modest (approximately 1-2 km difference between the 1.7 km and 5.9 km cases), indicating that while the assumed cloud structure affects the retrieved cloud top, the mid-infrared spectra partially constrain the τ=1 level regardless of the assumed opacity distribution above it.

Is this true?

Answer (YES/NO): YES